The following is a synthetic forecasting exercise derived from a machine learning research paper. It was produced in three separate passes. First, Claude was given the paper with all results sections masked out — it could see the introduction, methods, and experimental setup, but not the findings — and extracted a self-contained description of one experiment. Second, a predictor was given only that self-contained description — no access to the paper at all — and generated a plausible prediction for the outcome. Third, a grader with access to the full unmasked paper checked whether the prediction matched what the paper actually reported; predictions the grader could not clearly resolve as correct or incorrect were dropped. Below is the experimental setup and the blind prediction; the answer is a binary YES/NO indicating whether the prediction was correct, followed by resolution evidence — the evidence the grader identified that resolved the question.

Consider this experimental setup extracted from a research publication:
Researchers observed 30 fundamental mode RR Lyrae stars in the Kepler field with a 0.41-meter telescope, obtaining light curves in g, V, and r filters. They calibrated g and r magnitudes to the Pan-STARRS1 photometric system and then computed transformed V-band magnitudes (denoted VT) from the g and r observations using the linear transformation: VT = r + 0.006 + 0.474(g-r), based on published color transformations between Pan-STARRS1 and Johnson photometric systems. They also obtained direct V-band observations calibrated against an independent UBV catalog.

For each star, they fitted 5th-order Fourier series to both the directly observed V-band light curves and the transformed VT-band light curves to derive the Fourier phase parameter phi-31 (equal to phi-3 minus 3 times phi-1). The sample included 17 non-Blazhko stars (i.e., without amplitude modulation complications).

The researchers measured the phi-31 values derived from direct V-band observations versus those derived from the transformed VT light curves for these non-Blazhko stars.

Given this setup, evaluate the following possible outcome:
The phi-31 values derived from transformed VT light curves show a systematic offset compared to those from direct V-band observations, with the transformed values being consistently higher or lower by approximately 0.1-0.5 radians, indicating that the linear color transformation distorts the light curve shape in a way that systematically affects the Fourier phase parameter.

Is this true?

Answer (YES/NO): NO